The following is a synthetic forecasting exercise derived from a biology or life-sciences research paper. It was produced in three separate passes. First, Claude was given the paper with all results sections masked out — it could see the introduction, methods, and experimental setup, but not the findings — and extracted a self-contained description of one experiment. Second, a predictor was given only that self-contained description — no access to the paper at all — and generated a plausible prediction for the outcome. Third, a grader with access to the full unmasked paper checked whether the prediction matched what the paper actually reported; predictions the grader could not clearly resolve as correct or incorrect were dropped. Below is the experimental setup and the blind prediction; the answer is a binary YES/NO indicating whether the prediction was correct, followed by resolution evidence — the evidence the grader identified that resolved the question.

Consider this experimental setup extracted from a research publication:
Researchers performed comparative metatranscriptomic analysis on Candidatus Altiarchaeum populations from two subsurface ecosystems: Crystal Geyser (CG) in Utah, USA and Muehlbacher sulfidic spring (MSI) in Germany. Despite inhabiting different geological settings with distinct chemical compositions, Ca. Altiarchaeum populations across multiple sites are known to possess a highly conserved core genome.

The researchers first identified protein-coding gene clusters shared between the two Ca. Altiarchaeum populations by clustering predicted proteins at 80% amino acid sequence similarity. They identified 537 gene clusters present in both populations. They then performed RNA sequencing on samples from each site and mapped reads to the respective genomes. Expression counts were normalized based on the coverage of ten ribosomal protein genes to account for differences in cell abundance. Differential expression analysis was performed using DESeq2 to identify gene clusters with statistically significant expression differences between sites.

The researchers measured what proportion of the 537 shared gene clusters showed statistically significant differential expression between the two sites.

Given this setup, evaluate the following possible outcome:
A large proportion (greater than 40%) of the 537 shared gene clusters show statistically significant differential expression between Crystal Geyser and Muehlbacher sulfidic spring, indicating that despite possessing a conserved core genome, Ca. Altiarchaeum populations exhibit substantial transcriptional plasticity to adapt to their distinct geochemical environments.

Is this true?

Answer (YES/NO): NO